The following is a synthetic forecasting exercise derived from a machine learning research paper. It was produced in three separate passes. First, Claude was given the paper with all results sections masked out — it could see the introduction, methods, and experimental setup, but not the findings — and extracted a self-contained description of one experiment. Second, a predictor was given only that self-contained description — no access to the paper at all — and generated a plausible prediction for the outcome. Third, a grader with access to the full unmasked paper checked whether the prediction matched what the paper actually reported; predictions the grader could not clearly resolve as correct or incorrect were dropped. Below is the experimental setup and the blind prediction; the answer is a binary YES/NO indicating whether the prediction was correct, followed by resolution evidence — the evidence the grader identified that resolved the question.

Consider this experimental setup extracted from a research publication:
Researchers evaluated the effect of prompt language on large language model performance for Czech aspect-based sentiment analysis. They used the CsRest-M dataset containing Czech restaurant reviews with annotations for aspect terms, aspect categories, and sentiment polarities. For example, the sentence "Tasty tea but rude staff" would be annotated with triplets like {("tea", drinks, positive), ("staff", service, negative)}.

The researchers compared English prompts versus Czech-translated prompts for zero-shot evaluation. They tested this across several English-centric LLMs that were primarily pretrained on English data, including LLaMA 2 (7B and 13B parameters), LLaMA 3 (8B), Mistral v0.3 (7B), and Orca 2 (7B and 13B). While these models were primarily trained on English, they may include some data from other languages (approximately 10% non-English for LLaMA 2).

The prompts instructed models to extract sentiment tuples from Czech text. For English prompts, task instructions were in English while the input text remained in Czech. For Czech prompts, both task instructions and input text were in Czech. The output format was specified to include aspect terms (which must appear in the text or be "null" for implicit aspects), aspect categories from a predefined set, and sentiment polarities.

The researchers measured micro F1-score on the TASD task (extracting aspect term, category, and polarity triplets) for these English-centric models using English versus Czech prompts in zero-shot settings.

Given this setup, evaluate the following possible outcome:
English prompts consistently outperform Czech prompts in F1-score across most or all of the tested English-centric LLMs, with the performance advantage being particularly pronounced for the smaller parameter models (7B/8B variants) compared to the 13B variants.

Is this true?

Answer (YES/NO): NO